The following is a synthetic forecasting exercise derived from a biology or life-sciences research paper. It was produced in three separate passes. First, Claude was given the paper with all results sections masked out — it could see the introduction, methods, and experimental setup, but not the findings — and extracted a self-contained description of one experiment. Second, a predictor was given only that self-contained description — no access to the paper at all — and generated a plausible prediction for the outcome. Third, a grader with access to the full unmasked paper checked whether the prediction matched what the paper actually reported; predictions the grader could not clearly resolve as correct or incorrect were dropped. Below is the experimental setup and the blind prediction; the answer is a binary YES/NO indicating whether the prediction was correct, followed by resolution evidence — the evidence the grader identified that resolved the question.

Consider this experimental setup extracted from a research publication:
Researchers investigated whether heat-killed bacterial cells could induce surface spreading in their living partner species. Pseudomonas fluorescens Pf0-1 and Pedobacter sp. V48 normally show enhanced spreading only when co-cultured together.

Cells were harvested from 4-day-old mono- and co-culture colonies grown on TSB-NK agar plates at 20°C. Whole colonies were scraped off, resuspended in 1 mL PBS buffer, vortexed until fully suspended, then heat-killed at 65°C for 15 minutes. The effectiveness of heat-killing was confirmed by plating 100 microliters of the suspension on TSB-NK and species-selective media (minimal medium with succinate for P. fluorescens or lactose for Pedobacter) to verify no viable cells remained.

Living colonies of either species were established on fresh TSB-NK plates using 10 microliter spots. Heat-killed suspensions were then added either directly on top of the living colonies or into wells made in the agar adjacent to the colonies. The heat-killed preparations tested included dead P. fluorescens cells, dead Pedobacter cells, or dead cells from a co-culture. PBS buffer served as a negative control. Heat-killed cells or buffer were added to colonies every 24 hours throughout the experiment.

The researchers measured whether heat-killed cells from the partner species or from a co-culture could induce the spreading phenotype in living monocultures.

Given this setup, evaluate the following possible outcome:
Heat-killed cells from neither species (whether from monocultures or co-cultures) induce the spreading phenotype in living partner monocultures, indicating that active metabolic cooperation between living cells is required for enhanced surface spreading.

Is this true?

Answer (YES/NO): YES